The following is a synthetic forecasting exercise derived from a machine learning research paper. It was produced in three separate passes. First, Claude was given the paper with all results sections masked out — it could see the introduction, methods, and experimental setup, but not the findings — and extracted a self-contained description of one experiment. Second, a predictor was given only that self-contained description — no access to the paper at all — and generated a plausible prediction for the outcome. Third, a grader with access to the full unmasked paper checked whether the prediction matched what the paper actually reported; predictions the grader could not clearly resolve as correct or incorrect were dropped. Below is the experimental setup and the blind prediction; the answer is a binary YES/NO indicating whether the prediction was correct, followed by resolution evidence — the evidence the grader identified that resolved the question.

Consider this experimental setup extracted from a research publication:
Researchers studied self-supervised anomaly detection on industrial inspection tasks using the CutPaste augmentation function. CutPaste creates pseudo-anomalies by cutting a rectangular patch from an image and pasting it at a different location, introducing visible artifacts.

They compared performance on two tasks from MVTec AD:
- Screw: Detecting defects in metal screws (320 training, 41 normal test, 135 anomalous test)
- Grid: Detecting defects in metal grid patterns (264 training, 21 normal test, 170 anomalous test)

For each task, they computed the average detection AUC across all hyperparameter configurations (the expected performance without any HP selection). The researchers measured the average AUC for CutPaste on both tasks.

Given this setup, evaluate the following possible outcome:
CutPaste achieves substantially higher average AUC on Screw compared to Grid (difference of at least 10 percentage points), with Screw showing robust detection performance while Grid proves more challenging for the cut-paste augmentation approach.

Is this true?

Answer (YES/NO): NO